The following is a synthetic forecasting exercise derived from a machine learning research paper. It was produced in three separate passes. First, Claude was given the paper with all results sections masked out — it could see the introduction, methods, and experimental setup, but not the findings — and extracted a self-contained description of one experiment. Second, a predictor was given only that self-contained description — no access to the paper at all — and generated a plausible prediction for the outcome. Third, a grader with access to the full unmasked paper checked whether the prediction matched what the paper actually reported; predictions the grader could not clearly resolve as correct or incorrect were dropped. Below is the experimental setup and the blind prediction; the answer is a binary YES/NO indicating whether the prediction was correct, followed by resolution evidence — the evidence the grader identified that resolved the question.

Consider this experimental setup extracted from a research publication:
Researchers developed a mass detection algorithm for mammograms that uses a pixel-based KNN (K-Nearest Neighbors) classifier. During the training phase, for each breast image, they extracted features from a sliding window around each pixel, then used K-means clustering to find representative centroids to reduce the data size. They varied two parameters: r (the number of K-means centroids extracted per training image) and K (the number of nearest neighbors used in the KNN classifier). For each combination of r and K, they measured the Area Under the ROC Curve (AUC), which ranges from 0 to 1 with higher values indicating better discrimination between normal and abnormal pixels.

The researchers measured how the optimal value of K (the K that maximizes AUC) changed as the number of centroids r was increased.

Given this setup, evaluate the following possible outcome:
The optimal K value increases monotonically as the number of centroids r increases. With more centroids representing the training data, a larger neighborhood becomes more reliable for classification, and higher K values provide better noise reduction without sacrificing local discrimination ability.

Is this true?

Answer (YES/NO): YES